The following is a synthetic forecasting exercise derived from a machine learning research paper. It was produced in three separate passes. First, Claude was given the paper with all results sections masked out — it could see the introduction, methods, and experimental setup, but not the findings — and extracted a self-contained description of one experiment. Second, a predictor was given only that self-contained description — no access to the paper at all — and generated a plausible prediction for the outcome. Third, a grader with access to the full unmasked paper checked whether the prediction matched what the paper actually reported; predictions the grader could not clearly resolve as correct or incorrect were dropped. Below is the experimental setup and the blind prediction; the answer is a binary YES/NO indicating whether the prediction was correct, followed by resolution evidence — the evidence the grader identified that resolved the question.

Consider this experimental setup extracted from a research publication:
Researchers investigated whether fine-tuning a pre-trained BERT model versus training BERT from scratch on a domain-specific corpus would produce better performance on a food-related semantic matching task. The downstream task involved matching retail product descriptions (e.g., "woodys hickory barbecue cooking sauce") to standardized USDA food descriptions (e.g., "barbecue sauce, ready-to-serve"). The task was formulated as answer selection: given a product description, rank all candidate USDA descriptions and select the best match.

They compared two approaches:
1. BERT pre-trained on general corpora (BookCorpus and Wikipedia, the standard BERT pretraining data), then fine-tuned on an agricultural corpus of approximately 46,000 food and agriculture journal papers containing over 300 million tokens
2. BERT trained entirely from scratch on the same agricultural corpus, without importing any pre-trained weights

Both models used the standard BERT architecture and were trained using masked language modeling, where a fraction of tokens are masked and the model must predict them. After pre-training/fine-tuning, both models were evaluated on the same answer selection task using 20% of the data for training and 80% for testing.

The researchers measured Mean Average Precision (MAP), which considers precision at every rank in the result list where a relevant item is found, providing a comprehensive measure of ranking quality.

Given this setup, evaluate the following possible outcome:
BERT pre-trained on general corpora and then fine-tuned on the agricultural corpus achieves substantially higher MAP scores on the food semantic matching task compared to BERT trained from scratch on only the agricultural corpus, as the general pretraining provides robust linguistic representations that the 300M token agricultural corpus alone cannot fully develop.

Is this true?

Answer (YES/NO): NO